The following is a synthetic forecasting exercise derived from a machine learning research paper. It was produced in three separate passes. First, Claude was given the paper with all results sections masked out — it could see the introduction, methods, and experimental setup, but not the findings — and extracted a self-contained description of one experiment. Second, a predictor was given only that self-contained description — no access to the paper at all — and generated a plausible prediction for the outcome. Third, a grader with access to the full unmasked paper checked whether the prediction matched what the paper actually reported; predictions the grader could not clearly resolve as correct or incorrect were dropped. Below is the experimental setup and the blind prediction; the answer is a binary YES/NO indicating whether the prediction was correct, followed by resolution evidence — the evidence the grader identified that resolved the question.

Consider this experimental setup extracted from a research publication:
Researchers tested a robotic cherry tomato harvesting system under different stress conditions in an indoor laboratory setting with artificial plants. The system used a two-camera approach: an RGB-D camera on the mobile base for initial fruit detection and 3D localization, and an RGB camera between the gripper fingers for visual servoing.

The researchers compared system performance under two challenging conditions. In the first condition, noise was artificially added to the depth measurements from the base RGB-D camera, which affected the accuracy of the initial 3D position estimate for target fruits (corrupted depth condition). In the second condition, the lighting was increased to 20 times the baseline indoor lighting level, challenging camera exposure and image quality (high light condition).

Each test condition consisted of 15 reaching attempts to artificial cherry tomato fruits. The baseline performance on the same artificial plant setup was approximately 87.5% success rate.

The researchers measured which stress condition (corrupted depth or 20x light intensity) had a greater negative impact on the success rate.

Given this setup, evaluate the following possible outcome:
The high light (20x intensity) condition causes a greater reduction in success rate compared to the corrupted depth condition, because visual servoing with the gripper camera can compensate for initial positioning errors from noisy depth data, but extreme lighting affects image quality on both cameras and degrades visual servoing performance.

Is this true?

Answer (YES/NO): NO